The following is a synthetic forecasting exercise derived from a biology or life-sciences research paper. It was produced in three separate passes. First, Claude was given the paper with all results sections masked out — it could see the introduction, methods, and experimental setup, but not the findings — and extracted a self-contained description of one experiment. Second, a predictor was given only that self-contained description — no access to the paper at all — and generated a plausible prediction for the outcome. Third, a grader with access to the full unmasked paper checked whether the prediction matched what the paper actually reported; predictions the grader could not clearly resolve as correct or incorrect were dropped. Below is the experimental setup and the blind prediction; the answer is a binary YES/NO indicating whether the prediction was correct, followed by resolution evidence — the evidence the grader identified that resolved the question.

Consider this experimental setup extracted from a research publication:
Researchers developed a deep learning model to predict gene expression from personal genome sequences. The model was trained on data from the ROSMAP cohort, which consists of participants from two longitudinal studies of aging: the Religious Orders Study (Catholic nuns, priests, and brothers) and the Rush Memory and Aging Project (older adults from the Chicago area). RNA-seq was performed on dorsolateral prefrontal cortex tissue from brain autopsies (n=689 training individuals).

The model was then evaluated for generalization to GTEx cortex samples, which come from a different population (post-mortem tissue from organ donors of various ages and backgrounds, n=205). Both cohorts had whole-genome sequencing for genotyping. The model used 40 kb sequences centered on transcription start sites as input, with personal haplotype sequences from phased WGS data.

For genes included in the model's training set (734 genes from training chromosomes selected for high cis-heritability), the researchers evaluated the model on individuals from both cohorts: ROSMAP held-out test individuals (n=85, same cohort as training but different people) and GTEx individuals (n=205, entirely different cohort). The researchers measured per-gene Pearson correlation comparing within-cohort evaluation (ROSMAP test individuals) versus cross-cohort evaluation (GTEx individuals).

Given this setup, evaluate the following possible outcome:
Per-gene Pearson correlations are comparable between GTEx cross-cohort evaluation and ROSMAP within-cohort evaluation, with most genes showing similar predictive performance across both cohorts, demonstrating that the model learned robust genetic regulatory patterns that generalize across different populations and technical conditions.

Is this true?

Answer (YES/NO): NO